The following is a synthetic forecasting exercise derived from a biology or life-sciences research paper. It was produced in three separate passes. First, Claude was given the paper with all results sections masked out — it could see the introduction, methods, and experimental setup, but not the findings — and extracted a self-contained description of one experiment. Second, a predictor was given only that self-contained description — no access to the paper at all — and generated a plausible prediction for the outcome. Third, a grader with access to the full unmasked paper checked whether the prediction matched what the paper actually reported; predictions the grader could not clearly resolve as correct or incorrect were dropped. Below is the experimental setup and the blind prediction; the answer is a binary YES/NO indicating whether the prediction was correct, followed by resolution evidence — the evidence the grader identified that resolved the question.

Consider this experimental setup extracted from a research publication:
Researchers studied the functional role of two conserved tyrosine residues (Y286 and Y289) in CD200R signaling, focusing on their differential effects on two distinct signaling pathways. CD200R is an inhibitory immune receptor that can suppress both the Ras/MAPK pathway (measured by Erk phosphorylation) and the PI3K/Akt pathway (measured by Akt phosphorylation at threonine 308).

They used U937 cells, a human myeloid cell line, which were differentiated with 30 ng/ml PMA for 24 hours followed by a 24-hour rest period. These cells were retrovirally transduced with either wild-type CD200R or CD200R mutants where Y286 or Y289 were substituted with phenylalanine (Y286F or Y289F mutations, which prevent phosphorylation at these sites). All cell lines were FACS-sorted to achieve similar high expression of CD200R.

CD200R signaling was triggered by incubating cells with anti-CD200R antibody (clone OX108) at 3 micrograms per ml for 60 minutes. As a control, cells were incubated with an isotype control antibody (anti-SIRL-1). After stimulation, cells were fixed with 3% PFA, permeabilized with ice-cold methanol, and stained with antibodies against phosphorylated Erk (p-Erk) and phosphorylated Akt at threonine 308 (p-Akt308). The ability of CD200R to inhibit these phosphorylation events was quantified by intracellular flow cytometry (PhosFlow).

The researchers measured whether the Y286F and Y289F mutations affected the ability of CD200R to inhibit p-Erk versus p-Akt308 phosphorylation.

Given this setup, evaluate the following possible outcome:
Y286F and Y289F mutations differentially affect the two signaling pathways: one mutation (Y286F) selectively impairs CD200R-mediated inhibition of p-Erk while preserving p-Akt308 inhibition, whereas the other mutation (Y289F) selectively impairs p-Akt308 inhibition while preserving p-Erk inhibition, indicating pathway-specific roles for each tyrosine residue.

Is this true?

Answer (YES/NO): NO